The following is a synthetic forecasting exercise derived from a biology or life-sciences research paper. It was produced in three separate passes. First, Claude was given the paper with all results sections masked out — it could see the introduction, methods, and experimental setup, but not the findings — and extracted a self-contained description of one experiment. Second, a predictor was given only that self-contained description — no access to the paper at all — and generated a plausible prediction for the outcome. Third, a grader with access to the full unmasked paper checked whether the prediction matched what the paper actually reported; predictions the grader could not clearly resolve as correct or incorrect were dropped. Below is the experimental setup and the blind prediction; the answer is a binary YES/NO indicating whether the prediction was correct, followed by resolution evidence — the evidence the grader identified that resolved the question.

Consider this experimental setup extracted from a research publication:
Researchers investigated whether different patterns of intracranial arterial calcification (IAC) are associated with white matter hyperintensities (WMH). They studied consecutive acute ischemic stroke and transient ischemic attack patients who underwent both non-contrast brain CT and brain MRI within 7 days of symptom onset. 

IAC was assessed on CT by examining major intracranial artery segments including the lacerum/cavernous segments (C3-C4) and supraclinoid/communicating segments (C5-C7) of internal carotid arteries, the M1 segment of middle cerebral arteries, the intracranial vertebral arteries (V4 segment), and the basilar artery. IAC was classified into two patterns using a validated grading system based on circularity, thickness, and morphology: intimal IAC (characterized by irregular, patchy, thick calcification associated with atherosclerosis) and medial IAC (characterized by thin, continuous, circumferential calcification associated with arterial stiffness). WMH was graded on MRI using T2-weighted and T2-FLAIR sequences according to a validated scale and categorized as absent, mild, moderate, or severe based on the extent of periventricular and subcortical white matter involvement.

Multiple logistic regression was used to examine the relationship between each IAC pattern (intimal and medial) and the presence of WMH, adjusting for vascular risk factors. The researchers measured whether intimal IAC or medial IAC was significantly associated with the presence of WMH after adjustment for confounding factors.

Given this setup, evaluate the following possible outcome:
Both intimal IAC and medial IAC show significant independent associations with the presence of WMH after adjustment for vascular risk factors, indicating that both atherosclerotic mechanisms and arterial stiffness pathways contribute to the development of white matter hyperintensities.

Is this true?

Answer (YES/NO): NO